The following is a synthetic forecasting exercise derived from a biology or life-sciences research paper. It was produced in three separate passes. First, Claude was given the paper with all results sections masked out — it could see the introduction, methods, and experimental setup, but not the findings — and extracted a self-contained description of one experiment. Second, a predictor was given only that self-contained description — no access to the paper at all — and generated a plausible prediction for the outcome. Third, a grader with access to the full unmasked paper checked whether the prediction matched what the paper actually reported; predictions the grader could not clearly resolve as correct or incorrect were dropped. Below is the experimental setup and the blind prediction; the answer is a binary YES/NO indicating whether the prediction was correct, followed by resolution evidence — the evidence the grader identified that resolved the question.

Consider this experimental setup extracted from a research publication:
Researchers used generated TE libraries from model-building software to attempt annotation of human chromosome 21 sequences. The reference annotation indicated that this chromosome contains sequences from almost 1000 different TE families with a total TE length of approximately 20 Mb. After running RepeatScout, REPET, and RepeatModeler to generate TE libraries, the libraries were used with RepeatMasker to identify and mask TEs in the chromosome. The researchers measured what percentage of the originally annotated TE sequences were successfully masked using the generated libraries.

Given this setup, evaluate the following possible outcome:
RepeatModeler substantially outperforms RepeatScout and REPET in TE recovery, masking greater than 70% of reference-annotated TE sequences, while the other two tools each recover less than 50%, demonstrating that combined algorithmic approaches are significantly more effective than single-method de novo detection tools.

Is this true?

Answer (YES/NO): NO